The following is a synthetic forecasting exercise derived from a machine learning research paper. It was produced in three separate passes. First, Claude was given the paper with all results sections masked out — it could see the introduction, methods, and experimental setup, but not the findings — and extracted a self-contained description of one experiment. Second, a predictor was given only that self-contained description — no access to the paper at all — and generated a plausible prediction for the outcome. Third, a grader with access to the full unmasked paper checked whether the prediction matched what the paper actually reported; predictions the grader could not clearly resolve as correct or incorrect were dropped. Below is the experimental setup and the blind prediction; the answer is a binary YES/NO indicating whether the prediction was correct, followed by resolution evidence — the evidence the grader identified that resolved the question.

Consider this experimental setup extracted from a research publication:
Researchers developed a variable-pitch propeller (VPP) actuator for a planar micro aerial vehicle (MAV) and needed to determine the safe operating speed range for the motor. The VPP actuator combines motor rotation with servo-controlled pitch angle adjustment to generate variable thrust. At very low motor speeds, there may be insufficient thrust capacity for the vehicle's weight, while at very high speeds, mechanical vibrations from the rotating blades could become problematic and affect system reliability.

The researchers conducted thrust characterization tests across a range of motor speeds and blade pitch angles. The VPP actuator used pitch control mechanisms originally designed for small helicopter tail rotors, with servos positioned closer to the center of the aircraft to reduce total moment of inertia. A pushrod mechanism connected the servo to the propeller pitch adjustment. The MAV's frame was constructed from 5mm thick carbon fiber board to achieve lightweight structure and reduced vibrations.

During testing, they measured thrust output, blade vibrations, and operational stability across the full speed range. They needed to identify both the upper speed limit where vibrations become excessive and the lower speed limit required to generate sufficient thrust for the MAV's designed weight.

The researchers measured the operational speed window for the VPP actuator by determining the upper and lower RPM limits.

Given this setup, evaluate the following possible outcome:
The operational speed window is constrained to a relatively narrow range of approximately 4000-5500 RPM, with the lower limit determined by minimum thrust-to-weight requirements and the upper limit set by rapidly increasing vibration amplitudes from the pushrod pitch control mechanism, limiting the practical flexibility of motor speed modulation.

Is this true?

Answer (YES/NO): NO